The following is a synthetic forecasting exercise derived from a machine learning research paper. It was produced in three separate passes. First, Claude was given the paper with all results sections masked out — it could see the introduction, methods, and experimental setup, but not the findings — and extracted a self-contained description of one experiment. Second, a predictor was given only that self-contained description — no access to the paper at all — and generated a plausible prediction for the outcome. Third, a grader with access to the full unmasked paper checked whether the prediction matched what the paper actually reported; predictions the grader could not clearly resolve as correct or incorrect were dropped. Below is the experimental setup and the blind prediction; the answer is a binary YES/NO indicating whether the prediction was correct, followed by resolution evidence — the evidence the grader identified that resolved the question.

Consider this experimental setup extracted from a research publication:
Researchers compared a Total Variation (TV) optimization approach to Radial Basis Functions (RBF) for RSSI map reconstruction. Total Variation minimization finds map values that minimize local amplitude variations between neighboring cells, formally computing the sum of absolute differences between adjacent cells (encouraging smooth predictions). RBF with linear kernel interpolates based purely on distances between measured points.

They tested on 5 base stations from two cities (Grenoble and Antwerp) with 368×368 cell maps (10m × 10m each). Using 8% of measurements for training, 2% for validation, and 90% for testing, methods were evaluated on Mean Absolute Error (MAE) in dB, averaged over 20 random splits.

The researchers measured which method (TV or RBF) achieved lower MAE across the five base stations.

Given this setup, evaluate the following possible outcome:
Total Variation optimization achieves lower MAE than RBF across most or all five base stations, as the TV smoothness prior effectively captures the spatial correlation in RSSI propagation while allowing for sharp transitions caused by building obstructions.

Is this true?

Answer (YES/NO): NO